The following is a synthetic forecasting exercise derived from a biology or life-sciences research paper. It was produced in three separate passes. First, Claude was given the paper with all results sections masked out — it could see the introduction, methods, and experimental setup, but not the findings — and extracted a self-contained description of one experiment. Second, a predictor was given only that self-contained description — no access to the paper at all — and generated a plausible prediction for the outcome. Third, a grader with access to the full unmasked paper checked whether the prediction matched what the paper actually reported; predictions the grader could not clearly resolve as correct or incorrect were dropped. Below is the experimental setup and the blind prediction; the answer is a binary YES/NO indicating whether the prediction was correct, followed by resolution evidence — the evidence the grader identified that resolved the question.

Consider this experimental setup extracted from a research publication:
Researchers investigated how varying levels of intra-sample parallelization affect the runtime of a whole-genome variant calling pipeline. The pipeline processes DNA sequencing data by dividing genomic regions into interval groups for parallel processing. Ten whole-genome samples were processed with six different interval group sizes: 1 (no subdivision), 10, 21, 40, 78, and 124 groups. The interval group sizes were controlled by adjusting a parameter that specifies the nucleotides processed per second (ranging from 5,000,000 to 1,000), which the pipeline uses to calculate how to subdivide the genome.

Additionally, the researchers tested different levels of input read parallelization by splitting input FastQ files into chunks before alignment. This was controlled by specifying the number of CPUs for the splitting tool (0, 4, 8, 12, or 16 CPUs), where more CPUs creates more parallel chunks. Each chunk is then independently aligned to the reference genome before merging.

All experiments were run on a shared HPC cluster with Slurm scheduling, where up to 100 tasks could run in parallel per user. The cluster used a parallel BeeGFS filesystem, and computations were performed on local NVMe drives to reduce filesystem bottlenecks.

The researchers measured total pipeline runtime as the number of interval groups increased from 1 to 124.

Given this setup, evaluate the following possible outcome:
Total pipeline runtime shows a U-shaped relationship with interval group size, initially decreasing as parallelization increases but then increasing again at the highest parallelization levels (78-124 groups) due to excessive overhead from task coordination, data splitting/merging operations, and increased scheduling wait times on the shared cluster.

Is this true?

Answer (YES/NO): NO